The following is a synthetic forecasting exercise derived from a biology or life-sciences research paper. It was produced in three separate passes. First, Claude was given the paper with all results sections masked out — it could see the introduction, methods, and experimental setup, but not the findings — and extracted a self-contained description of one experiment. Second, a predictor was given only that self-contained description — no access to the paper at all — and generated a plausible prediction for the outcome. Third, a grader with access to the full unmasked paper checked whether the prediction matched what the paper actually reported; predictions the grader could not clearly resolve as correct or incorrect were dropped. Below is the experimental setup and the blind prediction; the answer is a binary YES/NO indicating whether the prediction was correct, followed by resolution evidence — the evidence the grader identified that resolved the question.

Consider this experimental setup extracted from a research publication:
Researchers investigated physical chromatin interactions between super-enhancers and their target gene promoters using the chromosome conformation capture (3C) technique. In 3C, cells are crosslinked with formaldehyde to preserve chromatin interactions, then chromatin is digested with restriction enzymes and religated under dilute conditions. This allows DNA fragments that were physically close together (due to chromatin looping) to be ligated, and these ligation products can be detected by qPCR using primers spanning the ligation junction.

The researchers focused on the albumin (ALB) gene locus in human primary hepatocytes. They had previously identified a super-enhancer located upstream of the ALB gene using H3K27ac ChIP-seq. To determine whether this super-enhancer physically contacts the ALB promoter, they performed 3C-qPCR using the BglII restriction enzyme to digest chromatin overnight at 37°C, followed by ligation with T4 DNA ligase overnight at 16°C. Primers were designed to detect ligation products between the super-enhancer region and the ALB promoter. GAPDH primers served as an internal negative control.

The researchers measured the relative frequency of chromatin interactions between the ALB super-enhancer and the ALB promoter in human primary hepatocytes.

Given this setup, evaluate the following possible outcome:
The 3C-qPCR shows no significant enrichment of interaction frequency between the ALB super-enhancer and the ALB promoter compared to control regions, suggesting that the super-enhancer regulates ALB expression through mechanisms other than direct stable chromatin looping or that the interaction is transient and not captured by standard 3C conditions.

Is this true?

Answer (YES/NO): NO